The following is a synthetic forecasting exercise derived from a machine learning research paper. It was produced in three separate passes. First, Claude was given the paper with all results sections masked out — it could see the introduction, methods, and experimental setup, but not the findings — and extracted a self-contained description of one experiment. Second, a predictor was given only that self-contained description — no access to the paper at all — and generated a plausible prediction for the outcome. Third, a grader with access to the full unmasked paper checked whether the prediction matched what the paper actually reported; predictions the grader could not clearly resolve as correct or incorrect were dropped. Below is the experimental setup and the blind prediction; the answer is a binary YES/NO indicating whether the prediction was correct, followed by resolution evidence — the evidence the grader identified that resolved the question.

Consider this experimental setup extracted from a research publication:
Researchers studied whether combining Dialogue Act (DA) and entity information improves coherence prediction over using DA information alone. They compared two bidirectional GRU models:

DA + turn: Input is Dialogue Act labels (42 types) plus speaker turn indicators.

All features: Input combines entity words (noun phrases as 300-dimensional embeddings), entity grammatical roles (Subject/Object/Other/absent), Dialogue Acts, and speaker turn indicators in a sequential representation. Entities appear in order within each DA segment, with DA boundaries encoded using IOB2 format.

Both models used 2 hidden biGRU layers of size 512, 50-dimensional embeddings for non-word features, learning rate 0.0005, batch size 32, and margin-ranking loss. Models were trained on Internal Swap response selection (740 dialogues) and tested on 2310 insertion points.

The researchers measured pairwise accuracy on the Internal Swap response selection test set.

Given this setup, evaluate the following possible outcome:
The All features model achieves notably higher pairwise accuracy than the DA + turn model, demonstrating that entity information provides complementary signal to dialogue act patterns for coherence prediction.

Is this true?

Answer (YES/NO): NO